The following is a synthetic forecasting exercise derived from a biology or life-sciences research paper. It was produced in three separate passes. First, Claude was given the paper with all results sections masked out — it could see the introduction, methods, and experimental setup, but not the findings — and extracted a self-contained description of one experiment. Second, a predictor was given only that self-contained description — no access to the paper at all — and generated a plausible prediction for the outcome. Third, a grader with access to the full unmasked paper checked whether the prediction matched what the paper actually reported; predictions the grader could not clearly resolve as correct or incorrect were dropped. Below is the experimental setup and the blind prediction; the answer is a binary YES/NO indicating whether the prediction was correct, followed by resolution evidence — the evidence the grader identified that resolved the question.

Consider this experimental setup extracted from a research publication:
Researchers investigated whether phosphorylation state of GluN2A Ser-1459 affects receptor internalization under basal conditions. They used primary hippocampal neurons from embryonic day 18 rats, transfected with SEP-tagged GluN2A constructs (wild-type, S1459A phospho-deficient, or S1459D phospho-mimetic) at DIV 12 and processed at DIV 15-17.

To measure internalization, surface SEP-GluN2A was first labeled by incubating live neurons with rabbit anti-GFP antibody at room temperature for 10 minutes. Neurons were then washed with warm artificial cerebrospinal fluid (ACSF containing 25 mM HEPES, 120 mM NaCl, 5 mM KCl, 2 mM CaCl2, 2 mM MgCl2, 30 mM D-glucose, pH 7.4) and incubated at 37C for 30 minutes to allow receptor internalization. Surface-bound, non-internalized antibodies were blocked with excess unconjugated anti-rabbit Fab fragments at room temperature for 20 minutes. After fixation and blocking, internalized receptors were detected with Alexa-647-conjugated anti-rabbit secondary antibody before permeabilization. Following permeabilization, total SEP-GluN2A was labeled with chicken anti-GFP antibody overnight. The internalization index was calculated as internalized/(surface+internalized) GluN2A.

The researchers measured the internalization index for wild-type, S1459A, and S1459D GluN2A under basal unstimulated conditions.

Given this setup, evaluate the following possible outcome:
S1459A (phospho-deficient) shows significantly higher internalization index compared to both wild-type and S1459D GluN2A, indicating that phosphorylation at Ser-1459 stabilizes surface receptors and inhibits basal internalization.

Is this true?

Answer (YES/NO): NO